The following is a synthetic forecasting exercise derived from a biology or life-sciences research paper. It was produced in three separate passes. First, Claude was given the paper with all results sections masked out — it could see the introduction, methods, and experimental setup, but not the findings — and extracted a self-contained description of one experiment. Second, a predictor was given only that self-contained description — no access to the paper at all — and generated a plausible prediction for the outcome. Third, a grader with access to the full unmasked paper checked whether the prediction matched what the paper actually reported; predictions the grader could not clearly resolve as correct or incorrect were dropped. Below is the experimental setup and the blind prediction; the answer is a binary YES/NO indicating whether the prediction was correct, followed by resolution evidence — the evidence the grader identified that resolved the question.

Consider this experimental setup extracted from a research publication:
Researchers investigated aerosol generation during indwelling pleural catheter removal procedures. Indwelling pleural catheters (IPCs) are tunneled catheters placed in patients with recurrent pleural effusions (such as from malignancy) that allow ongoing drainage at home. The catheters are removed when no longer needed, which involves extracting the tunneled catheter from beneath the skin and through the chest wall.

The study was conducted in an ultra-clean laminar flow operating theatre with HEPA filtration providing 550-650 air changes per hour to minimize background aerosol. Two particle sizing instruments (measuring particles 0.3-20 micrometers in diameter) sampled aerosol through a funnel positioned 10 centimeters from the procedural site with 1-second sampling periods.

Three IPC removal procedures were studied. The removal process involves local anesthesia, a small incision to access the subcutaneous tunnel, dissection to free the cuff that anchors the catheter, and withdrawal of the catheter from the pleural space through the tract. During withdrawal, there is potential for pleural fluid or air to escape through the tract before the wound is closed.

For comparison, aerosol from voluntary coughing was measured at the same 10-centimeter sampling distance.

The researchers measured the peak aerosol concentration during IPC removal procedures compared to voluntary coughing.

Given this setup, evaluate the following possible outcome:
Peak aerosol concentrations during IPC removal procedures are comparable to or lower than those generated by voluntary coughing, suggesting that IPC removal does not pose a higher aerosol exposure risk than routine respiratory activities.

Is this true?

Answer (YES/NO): YES